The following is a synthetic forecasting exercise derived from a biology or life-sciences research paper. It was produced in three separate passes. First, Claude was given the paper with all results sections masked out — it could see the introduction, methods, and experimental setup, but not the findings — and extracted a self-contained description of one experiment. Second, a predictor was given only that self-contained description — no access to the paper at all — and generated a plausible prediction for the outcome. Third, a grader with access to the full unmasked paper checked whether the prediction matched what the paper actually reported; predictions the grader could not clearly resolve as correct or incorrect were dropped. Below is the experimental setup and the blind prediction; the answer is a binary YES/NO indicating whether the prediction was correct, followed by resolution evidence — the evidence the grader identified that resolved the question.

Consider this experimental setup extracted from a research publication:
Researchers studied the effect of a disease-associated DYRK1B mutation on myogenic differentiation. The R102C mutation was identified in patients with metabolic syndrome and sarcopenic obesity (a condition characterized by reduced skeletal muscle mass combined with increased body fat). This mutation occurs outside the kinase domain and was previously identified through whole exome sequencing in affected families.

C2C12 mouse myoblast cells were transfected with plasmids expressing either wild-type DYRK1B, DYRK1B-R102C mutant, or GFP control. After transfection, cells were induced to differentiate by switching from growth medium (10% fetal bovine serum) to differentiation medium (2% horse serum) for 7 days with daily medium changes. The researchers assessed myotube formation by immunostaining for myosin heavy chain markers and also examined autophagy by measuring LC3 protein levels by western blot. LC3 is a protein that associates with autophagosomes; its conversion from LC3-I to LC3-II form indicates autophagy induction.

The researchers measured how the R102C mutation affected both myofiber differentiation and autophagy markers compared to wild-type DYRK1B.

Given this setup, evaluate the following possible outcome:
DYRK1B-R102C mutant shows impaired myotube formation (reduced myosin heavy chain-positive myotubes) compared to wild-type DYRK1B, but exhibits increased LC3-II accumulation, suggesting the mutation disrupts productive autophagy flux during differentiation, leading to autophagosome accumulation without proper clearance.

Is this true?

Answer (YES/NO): NO